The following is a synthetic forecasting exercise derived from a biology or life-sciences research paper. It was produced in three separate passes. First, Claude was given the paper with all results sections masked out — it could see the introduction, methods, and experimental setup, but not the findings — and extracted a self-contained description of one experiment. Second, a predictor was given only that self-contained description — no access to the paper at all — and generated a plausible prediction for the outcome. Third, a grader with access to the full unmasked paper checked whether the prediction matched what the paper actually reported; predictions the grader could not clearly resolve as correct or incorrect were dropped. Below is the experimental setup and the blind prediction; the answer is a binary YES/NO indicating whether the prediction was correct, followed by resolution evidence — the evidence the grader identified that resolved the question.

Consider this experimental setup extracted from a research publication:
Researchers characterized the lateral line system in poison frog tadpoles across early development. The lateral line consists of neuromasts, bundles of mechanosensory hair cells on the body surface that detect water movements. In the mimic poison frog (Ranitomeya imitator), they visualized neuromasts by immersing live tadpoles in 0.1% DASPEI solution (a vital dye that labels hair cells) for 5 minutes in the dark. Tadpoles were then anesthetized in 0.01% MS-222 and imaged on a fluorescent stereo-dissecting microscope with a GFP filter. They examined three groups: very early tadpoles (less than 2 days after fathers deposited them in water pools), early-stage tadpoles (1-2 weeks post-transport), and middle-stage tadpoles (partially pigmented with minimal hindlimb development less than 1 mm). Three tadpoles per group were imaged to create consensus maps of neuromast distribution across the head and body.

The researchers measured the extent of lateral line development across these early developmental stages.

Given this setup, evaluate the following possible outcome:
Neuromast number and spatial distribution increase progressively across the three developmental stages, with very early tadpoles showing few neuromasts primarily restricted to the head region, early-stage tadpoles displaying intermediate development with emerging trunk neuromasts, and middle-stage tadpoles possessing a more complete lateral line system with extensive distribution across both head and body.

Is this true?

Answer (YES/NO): NO